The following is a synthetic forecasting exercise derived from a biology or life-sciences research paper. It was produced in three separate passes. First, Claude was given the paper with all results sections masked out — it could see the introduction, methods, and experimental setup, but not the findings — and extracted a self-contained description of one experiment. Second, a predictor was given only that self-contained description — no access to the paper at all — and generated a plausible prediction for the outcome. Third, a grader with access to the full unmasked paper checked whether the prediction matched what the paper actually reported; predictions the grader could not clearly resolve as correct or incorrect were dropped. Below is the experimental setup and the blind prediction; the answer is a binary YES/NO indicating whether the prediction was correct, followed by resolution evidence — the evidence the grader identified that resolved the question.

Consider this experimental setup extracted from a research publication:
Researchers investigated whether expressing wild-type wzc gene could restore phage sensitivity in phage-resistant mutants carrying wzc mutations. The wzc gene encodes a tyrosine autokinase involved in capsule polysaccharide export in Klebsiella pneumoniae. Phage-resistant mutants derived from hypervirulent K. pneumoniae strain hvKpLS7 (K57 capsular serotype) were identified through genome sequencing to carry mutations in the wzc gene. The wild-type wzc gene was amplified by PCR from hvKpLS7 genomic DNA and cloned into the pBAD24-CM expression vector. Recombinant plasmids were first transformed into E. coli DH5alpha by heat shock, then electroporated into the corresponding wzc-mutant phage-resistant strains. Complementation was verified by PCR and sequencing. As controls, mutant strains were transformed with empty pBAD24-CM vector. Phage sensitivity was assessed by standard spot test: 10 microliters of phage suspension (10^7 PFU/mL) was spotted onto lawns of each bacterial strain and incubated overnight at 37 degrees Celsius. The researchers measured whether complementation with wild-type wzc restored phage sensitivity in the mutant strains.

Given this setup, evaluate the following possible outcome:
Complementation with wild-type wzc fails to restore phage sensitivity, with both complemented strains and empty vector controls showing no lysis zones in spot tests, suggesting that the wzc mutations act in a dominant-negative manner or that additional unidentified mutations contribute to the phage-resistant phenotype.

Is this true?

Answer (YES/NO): NO